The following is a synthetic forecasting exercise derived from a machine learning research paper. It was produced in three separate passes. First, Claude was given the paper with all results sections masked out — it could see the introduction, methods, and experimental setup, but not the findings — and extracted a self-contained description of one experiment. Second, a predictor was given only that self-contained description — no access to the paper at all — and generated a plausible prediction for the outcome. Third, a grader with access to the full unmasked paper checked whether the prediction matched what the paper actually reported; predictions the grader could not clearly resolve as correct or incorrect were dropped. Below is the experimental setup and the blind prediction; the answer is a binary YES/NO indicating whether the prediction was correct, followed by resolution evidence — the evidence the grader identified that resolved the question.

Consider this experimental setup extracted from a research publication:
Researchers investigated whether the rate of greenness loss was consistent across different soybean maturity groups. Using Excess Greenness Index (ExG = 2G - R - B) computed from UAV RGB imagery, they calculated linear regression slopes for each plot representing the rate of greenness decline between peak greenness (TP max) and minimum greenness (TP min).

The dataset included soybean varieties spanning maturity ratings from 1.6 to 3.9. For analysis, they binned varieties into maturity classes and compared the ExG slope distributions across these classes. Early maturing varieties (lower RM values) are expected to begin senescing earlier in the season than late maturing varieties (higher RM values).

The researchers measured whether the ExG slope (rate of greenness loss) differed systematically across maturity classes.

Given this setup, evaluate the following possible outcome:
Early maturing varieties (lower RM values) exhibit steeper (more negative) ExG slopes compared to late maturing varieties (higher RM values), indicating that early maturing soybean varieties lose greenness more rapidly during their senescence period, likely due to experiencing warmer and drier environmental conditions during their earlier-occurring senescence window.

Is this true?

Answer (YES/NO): NO